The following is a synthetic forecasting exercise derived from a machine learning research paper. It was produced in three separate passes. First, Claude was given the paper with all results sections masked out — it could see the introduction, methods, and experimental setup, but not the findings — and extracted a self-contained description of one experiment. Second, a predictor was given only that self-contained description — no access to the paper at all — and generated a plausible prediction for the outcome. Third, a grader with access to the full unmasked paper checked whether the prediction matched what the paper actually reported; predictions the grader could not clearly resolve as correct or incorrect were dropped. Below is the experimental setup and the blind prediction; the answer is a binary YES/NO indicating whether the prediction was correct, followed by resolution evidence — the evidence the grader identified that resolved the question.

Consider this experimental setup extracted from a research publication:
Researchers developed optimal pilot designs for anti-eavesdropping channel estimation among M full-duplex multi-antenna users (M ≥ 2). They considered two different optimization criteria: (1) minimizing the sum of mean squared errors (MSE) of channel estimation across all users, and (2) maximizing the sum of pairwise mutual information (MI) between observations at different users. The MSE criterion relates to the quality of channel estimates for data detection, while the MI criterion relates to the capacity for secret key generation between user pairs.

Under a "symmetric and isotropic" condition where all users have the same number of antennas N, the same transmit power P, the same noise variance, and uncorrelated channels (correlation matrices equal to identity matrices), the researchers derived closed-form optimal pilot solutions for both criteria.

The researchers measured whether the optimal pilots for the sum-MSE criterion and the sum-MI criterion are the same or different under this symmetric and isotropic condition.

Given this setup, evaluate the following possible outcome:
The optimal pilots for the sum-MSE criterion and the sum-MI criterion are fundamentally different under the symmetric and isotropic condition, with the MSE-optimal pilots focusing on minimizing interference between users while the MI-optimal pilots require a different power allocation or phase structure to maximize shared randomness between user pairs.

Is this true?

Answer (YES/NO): NO